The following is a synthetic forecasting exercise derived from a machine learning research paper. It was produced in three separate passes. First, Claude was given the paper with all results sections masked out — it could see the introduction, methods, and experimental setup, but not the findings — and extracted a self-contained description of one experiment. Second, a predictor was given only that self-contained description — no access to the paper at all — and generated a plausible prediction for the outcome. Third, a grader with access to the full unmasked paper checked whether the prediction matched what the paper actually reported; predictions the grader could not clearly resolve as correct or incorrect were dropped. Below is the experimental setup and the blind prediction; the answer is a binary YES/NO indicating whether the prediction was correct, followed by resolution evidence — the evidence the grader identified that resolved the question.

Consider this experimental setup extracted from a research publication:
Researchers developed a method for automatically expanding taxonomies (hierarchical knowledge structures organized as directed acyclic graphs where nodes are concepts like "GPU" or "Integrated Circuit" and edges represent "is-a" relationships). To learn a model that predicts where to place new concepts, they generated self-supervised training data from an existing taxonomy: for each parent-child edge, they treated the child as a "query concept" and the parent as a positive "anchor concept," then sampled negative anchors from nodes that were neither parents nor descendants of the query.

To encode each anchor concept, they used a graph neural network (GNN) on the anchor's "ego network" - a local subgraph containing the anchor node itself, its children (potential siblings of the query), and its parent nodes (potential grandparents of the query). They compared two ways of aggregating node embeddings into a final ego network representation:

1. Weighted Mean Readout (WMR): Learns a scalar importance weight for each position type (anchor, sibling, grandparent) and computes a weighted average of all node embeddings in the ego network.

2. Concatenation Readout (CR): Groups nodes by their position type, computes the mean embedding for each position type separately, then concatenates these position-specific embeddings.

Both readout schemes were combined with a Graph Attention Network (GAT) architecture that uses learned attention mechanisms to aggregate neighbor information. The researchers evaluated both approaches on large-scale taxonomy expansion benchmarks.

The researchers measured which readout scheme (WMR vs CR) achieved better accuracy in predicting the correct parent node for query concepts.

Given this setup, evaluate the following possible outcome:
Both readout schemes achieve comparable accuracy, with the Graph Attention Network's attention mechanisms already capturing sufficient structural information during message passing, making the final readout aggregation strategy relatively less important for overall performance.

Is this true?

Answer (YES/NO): NO